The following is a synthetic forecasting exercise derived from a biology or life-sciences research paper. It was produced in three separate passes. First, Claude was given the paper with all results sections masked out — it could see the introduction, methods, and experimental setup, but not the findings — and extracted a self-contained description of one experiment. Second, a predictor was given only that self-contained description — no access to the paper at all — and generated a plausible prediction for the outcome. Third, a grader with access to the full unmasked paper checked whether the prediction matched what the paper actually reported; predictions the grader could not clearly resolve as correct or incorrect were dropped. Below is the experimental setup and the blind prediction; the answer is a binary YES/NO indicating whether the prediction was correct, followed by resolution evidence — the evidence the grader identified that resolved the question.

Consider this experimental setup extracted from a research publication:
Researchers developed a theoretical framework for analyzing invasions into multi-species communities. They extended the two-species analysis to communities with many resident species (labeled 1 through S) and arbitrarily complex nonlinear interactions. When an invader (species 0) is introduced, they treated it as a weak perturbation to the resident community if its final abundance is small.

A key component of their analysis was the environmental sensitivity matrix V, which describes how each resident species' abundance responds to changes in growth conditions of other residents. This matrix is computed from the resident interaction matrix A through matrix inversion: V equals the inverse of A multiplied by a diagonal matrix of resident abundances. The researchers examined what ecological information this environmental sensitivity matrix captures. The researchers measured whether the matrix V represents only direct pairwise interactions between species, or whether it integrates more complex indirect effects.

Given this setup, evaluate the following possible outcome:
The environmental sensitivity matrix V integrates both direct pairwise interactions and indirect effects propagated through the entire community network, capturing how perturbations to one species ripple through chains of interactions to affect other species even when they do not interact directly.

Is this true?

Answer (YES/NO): YES